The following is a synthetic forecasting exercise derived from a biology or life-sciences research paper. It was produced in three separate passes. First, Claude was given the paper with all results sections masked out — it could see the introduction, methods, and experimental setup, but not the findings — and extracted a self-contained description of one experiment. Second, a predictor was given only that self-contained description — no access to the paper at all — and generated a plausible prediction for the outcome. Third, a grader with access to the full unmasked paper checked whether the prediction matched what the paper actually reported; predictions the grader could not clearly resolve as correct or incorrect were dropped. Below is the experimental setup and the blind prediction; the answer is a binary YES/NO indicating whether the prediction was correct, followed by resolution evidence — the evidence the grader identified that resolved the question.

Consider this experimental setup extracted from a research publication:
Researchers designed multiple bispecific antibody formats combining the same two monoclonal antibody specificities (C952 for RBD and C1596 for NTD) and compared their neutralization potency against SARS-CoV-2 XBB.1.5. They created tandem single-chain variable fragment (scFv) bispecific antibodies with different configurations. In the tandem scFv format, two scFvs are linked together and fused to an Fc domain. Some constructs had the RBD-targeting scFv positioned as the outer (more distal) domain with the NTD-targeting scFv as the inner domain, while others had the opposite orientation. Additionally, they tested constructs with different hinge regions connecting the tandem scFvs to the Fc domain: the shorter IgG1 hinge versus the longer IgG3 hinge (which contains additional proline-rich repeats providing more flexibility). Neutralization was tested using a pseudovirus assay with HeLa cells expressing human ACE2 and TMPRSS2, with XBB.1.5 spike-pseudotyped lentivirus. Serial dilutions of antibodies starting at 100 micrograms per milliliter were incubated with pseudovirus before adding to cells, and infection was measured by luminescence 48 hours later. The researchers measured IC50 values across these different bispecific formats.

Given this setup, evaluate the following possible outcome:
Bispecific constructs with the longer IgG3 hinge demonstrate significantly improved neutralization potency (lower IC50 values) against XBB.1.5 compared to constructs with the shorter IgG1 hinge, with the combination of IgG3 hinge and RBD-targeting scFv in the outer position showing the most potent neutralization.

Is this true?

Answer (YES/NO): NO